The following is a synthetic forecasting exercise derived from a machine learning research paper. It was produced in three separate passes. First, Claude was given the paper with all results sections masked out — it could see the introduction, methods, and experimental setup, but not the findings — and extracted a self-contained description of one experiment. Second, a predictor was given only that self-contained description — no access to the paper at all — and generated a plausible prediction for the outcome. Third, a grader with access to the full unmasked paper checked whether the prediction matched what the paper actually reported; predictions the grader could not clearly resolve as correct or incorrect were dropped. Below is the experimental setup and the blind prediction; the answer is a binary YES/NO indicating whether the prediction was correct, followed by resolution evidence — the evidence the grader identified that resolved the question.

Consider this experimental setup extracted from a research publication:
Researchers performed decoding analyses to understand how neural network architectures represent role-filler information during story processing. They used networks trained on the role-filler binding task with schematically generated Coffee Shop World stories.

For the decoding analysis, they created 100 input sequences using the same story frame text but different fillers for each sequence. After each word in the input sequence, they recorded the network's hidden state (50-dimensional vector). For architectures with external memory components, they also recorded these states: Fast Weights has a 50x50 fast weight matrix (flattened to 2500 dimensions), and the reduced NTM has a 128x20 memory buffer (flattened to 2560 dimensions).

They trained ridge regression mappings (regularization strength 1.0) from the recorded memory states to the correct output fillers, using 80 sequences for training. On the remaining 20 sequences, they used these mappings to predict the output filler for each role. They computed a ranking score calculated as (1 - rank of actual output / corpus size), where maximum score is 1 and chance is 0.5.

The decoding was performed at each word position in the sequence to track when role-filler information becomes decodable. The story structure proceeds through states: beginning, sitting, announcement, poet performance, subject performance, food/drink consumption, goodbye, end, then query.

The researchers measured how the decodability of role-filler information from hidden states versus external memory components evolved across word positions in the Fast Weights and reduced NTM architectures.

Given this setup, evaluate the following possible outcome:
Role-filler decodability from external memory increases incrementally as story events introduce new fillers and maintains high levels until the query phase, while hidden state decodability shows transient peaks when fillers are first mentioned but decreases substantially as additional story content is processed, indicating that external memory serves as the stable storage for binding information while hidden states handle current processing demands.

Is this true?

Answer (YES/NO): YES